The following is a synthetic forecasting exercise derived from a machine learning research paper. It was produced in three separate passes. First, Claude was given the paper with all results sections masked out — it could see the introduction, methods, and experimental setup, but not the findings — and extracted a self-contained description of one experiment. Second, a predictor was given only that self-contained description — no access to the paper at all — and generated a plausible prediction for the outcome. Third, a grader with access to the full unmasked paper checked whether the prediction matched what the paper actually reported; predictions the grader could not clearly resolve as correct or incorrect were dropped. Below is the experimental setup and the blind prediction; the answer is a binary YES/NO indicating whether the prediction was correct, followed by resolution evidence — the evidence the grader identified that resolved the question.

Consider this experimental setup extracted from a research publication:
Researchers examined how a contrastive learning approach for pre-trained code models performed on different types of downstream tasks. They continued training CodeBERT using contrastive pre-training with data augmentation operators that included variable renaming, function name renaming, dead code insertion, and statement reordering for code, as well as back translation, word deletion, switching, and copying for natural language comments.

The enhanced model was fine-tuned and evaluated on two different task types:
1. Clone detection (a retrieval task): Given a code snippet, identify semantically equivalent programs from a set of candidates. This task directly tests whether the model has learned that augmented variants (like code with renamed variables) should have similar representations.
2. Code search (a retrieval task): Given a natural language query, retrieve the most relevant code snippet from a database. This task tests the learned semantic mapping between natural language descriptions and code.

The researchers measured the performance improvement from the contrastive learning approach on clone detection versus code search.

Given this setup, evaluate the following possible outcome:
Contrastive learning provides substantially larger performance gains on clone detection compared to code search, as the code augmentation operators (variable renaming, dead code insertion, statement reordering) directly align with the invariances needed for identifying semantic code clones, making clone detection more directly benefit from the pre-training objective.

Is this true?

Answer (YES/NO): YES